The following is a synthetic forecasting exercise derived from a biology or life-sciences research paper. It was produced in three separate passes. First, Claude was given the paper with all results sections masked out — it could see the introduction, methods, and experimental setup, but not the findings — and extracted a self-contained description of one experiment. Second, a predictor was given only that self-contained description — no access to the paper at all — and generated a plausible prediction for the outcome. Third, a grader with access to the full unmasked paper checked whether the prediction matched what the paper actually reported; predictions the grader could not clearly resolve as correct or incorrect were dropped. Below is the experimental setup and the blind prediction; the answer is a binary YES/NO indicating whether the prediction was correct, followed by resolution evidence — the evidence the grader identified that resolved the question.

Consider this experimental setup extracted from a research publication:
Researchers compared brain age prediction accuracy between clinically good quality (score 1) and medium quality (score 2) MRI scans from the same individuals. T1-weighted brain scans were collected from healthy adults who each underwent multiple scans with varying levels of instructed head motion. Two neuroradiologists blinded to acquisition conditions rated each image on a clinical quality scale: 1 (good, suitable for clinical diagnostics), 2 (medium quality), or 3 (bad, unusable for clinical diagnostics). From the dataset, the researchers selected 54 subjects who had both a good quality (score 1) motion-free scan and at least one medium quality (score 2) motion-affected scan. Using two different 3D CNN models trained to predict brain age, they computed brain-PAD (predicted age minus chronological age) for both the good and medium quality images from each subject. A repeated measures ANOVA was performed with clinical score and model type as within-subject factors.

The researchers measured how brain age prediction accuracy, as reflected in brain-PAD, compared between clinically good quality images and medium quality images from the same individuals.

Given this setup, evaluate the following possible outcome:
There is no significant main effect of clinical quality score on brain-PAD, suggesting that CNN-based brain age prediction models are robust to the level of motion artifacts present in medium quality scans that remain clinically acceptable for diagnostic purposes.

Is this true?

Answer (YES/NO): NO